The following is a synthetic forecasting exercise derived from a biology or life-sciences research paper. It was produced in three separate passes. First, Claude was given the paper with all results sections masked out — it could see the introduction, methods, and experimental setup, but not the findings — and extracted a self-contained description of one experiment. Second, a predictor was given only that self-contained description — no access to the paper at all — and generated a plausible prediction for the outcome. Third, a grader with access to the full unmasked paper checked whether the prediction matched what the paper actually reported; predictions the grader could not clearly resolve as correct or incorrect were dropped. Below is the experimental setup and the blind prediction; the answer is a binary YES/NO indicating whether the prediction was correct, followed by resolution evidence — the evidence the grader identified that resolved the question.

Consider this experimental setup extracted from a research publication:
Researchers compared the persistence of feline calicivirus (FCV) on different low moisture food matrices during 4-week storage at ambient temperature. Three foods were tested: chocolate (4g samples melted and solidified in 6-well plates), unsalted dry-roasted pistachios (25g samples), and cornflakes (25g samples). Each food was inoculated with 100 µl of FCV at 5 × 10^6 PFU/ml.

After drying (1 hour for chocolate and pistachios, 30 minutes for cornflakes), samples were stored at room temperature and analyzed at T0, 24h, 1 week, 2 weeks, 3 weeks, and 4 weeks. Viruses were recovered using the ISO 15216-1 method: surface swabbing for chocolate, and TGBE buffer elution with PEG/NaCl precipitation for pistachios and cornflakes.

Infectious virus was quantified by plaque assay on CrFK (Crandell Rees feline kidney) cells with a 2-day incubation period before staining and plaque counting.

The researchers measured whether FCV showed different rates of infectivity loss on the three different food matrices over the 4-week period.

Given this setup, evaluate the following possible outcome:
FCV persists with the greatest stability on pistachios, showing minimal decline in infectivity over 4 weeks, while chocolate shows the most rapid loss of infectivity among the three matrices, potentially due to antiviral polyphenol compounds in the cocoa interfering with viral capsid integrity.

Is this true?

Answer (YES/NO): NO